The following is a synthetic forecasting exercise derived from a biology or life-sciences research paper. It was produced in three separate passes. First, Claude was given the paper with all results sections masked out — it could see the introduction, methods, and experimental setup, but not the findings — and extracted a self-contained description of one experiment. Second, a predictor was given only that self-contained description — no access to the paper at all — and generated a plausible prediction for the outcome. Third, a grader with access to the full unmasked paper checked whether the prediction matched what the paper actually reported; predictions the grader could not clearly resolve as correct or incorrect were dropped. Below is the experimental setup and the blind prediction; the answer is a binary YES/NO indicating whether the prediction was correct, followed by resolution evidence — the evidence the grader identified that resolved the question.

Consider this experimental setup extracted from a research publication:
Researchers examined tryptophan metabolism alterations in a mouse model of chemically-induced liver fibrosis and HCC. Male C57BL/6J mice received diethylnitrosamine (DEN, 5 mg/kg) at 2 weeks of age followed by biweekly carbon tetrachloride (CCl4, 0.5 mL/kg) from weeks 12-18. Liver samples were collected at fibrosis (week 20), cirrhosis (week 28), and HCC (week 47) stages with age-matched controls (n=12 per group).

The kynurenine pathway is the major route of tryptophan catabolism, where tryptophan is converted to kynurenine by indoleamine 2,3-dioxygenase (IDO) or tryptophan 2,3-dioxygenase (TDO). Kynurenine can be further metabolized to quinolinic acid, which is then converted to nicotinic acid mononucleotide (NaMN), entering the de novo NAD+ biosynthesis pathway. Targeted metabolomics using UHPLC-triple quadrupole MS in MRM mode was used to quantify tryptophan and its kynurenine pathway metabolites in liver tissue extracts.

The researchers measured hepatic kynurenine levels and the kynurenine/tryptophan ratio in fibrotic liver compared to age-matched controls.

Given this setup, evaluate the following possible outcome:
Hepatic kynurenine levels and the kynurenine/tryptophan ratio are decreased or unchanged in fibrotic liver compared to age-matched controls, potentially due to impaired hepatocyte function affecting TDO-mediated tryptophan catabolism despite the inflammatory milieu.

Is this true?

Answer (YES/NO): NO